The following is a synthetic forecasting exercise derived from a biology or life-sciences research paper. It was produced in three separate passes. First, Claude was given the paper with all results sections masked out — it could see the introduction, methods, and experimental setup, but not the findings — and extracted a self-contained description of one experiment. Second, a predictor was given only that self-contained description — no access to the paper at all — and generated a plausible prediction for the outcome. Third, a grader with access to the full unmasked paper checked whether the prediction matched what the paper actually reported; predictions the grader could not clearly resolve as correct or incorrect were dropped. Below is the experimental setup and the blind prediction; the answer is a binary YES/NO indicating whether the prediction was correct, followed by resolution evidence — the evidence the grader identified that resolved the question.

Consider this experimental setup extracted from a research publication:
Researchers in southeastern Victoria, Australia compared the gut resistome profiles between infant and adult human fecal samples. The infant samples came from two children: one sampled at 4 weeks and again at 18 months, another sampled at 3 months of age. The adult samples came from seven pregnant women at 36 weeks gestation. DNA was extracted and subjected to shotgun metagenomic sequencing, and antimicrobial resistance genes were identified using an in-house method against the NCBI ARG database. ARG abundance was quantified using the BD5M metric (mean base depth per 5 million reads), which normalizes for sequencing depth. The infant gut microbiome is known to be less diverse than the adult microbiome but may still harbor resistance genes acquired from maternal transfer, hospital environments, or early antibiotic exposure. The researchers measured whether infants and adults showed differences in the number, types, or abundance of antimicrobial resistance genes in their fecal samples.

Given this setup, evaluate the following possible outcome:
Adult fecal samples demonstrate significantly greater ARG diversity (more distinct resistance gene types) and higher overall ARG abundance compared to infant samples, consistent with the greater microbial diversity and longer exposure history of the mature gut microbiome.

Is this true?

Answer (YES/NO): NO